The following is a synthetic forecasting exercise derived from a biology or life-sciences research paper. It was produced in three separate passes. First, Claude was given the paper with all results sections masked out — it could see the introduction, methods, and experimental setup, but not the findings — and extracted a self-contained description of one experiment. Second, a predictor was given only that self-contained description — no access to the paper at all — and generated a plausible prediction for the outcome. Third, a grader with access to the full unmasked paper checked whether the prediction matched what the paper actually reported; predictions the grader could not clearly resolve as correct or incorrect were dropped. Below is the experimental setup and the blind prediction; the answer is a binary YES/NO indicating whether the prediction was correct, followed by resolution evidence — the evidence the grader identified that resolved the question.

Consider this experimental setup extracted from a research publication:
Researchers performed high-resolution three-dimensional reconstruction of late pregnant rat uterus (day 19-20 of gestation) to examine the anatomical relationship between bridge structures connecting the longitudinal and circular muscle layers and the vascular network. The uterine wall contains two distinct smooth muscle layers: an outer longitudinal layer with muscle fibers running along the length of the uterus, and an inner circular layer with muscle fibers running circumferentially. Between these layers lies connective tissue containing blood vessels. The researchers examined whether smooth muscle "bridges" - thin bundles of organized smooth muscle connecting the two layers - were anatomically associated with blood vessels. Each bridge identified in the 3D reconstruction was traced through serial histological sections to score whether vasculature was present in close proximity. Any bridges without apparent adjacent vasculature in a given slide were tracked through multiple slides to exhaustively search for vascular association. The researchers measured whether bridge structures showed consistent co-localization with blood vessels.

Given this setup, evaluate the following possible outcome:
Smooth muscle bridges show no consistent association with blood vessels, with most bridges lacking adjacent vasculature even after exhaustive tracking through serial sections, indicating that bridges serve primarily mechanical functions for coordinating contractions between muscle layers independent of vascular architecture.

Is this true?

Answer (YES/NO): NO